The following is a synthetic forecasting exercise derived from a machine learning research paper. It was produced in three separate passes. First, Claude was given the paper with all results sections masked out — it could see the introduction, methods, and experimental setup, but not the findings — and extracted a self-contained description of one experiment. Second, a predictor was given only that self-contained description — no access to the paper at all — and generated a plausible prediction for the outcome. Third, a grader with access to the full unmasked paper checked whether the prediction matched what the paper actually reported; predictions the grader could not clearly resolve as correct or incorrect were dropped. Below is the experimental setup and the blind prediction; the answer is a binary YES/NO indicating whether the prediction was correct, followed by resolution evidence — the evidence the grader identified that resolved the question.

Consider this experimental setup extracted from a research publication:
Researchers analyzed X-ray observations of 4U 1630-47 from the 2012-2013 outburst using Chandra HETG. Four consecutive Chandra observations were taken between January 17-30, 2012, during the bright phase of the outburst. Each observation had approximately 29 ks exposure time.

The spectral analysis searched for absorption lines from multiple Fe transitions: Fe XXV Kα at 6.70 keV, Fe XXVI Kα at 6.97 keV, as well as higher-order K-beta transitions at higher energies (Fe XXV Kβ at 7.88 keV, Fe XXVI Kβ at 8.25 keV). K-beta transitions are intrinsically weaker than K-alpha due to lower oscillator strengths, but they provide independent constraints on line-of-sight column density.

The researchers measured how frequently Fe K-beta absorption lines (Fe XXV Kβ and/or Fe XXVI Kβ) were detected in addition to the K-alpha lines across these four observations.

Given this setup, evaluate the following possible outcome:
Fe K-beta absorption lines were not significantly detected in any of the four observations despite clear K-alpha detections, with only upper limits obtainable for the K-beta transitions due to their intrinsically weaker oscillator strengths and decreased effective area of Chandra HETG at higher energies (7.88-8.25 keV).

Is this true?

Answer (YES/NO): NO